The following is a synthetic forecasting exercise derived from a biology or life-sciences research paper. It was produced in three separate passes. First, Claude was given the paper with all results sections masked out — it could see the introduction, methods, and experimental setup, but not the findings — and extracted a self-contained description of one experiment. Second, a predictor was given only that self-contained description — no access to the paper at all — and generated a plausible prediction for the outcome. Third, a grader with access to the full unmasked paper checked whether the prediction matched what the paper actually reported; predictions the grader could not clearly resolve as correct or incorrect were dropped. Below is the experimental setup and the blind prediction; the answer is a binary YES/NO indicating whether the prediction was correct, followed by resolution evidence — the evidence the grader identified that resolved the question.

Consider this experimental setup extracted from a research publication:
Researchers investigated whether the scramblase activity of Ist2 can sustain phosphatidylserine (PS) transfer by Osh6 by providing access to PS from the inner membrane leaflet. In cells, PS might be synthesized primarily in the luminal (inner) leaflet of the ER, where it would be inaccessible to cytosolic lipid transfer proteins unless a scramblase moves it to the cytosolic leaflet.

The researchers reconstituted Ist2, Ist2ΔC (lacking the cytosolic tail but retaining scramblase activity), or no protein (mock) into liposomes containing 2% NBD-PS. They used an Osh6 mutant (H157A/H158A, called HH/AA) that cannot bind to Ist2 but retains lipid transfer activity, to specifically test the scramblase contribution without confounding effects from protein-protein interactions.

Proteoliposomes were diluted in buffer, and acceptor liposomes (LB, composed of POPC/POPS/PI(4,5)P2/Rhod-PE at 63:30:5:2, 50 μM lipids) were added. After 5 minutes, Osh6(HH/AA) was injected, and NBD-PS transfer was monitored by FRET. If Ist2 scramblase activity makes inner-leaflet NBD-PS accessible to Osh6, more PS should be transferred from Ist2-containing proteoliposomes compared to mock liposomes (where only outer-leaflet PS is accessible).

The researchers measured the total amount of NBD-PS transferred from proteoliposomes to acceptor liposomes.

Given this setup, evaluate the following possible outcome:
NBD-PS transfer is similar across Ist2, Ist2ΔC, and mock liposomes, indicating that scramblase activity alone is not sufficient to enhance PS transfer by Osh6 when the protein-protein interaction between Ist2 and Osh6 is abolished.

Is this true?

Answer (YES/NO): NO